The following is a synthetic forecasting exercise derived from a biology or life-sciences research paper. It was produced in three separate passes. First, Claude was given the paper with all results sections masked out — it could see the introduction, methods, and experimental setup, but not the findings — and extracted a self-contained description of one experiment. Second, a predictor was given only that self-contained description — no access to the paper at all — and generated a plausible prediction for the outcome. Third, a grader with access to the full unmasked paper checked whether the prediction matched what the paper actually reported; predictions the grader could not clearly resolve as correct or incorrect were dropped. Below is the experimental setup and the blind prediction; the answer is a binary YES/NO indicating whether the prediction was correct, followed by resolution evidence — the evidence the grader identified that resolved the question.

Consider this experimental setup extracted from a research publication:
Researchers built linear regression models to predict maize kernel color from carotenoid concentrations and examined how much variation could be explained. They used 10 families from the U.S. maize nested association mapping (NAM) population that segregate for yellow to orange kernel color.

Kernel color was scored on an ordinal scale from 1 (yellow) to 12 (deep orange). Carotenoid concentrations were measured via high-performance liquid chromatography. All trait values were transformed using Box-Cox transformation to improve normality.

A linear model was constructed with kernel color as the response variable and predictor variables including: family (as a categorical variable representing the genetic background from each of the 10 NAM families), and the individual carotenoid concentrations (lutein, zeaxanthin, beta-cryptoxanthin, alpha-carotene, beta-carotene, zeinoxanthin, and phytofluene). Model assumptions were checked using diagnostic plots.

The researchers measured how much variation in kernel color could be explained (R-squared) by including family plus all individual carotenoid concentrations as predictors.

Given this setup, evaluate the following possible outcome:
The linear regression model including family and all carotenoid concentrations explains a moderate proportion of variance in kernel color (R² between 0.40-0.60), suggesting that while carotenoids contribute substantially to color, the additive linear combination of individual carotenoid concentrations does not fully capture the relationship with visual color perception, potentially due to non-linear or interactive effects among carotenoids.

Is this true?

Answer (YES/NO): NO